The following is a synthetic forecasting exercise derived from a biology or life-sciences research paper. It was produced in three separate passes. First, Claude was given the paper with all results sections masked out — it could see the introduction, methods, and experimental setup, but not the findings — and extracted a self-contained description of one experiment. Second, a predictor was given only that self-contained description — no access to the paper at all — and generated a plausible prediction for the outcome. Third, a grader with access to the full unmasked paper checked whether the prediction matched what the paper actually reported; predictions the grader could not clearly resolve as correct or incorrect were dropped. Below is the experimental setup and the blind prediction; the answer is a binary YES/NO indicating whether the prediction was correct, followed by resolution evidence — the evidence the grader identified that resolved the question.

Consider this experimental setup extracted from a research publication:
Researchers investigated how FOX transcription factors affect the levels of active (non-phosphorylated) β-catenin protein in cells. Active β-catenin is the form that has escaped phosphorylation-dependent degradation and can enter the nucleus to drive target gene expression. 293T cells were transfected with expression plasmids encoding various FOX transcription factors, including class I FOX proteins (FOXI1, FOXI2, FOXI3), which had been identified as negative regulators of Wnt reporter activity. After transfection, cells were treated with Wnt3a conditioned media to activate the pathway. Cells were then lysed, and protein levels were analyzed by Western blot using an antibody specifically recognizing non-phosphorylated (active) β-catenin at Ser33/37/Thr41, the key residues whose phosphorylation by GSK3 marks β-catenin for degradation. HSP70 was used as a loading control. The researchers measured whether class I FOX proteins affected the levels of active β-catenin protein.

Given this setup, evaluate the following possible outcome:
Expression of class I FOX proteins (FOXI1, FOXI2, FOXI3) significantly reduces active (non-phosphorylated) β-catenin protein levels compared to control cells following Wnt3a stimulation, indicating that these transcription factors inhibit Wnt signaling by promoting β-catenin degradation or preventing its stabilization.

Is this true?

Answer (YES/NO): YES